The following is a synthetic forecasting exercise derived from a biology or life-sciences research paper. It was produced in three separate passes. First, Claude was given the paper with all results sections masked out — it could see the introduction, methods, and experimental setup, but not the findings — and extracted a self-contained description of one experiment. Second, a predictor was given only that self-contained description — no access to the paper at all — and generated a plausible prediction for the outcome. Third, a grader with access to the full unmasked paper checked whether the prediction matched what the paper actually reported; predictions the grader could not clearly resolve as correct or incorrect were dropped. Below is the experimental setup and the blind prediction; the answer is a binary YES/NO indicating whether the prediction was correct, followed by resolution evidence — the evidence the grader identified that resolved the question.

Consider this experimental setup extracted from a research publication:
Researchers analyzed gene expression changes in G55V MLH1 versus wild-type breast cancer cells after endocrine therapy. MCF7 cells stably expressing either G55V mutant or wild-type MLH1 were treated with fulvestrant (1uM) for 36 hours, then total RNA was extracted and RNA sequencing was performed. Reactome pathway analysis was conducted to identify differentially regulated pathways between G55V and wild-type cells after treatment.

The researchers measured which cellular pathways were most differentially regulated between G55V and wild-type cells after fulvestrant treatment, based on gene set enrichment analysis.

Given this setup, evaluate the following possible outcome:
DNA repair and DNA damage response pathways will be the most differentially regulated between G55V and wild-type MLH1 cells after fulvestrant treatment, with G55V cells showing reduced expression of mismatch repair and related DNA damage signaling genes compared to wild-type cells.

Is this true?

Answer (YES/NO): NO